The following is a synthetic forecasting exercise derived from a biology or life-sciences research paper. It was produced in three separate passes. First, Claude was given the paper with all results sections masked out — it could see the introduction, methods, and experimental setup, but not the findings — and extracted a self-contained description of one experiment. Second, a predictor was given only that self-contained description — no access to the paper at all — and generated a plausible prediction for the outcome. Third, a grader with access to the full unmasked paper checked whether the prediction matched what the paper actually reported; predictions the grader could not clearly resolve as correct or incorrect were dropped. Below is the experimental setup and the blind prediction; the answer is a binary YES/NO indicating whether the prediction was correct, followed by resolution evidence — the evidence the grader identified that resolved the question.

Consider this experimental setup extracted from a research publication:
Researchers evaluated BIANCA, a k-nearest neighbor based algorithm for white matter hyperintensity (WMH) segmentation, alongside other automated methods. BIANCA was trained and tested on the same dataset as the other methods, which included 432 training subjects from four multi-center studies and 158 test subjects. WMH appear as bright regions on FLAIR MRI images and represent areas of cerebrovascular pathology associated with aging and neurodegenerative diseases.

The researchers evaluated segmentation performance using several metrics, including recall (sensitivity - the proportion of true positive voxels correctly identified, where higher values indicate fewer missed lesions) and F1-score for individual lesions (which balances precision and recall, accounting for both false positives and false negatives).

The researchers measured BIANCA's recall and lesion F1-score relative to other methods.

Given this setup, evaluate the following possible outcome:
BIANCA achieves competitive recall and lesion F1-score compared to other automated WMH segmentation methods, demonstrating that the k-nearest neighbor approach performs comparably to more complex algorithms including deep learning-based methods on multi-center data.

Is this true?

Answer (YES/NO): NO